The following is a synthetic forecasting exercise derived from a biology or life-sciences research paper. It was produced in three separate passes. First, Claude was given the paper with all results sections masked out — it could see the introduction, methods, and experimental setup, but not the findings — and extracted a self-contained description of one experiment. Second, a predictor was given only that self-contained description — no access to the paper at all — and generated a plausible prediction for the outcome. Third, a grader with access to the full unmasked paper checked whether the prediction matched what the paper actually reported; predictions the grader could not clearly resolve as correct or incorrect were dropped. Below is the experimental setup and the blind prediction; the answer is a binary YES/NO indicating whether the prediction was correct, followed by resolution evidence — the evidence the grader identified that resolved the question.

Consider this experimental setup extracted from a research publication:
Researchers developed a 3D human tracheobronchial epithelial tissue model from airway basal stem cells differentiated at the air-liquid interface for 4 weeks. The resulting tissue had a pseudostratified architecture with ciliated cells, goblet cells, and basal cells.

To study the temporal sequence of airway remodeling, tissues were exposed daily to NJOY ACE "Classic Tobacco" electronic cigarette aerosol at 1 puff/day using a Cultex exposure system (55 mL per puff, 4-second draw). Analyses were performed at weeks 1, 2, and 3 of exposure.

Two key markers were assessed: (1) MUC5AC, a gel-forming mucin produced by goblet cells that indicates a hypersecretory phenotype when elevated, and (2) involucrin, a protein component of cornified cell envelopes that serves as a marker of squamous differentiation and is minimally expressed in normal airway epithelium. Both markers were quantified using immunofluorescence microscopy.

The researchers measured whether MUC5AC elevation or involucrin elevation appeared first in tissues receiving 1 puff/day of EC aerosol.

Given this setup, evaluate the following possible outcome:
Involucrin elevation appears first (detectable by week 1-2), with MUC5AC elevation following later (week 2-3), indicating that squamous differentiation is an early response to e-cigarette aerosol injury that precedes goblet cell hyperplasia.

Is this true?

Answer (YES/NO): YES